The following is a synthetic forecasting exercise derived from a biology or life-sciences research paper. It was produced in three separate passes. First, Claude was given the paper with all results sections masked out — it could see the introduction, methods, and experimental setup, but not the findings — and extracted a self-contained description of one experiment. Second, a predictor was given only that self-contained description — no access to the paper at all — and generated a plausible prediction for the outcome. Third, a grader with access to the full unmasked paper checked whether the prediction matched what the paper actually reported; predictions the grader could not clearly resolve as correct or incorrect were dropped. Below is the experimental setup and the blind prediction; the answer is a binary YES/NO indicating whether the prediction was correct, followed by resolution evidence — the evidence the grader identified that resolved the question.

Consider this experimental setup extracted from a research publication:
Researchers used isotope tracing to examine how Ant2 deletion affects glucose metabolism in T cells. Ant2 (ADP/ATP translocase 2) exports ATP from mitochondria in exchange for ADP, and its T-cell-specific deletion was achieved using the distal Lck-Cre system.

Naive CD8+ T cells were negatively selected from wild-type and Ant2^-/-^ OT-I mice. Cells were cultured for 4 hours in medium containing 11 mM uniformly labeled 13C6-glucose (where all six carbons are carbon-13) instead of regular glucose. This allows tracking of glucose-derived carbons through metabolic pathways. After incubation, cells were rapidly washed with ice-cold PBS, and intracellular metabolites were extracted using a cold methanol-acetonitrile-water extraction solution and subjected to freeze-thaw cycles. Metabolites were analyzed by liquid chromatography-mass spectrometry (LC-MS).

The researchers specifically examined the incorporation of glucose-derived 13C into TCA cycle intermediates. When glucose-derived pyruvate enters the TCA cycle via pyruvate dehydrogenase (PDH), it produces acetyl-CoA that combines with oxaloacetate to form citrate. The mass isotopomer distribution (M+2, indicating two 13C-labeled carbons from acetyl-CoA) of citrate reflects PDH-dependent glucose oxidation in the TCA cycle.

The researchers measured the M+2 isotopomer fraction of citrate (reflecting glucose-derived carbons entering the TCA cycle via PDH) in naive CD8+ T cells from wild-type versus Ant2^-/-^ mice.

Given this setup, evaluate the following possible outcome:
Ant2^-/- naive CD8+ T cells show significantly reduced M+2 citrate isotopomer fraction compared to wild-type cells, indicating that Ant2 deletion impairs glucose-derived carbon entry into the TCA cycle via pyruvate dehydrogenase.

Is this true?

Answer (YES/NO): NO